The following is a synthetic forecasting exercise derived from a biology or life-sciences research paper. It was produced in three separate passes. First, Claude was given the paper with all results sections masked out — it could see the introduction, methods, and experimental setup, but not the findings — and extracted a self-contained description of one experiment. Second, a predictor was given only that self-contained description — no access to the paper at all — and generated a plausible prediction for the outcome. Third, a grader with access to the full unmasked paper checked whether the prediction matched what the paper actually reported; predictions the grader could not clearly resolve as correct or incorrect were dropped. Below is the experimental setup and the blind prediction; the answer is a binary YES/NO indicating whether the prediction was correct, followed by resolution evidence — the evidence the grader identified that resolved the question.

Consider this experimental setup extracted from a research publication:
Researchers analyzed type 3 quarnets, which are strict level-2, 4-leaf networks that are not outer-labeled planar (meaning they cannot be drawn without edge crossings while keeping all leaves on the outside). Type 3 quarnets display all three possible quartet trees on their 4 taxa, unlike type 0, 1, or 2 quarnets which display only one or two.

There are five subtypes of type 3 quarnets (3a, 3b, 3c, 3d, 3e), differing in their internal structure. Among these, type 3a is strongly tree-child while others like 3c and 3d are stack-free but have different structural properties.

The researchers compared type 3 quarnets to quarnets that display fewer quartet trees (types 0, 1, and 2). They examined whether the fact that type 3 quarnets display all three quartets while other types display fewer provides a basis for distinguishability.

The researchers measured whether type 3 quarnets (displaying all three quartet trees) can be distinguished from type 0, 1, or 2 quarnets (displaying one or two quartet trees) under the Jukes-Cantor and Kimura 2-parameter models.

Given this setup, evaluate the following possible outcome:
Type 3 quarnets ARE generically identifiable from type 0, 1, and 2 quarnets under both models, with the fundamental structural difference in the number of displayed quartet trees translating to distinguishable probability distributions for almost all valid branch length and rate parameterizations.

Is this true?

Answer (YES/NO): YES